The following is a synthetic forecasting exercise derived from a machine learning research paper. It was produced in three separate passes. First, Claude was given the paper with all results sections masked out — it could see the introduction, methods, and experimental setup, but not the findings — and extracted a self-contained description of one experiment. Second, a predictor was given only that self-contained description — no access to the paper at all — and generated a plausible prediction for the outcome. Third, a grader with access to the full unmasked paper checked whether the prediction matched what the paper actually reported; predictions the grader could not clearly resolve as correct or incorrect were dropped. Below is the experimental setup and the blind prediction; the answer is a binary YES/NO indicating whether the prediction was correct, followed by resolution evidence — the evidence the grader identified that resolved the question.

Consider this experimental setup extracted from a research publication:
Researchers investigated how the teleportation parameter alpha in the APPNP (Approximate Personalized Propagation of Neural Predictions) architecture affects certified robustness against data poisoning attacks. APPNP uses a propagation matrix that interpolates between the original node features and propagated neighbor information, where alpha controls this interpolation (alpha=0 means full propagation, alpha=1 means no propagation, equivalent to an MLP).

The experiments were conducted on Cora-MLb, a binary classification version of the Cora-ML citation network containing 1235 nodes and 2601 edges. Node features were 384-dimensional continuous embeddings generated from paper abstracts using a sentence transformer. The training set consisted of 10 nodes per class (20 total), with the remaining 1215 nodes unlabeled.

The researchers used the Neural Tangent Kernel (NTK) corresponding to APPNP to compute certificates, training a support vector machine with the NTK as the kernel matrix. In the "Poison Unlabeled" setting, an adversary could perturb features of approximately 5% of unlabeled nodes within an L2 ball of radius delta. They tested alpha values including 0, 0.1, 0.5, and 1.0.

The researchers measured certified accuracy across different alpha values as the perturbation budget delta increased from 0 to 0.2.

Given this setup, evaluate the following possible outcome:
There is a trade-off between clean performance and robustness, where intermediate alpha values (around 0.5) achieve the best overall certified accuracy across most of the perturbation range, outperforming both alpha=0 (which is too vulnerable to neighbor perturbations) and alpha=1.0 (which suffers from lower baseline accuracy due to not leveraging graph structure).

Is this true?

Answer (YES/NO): NO